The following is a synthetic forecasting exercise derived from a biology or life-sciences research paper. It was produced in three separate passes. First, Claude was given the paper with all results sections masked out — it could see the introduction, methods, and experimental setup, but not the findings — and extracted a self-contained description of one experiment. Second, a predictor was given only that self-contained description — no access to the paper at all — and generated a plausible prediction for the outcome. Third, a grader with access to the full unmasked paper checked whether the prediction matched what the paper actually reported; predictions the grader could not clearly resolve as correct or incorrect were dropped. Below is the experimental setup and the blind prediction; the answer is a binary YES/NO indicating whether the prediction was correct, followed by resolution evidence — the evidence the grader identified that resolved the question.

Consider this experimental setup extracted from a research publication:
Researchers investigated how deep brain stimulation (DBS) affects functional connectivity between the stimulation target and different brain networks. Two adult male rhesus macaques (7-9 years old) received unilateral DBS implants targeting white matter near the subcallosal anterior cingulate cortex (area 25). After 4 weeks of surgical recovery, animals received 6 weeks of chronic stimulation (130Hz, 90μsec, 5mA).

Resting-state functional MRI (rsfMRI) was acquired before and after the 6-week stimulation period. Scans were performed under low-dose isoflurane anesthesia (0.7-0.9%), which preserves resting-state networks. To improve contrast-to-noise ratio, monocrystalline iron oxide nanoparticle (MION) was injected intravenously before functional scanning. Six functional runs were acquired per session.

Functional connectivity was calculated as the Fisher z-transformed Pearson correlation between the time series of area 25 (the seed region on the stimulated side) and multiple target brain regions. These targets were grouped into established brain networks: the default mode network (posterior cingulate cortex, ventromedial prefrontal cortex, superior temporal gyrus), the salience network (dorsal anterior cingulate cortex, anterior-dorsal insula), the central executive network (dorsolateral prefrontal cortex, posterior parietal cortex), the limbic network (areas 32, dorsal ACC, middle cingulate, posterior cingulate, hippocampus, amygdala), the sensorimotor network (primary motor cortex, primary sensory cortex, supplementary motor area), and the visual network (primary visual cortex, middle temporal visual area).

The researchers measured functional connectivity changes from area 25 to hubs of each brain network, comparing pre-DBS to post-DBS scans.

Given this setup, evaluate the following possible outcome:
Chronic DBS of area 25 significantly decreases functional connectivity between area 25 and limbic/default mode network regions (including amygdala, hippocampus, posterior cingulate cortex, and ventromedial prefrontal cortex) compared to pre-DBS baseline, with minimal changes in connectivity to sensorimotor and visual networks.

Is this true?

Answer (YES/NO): NO